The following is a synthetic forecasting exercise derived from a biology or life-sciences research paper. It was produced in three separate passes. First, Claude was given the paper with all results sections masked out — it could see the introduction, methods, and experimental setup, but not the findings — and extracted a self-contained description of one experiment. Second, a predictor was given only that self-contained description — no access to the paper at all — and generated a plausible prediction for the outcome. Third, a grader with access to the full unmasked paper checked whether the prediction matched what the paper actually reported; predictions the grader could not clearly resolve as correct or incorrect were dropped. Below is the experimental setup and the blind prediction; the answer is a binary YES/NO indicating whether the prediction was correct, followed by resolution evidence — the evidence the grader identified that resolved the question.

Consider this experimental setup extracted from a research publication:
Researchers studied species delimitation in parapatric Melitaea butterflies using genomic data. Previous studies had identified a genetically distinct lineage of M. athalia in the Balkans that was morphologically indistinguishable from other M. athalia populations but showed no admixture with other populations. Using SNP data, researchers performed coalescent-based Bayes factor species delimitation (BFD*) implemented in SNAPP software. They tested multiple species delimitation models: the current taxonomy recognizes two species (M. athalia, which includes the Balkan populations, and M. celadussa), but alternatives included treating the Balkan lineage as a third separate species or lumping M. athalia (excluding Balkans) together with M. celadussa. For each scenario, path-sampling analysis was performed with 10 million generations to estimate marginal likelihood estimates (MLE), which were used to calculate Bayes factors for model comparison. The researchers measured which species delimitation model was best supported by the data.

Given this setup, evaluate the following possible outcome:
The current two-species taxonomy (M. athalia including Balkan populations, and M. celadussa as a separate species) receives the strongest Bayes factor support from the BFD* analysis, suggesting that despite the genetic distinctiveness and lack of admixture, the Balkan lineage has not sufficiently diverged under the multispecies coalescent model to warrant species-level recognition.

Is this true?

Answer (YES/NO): NO